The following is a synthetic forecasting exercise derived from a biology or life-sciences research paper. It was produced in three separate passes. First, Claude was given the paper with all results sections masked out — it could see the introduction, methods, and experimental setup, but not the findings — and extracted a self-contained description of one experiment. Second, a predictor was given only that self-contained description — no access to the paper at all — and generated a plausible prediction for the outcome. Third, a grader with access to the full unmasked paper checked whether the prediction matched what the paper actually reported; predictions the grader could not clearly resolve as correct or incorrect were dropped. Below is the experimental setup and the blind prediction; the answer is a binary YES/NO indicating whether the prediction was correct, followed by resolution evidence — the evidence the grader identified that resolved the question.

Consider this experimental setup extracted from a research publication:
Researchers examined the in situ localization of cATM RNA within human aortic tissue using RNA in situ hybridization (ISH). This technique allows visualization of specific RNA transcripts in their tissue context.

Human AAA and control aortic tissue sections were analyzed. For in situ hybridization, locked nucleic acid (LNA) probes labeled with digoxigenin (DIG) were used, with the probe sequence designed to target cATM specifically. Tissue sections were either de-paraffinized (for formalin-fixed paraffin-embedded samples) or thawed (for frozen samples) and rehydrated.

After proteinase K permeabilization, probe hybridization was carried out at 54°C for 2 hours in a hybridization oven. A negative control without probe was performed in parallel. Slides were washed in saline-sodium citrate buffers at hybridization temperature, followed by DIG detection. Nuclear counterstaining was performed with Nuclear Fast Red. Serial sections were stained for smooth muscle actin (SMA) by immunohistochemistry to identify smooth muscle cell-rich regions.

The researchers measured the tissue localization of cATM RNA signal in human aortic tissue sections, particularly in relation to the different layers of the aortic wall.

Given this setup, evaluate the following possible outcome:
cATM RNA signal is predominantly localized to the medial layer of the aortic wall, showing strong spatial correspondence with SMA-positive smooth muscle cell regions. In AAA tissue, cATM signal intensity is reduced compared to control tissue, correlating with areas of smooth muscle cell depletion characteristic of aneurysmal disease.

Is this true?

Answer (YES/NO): NO